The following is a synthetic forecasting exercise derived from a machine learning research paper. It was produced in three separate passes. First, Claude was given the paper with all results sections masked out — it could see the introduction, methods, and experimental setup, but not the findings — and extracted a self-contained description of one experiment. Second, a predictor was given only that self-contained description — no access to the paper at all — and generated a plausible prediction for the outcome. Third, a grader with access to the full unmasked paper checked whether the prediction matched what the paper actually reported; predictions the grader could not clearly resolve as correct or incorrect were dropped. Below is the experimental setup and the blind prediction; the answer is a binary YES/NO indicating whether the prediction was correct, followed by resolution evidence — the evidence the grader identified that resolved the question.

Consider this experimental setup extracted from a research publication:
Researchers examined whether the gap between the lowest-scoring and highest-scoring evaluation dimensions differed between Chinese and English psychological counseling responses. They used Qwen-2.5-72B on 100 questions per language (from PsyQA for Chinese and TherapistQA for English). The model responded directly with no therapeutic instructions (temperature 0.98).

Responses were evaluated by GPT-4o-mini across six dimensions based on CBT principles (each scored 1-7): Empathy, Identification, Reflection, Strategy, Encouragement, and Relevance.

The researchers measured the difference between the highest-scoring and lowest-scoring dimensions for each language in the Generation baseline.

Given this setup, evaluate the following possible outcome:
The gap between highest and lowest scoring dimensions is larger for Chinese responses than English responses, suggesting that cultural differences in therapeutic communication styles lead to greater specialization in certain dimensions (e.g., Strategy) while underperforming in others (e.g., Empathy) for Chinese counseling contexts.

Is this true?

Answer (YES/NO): NO